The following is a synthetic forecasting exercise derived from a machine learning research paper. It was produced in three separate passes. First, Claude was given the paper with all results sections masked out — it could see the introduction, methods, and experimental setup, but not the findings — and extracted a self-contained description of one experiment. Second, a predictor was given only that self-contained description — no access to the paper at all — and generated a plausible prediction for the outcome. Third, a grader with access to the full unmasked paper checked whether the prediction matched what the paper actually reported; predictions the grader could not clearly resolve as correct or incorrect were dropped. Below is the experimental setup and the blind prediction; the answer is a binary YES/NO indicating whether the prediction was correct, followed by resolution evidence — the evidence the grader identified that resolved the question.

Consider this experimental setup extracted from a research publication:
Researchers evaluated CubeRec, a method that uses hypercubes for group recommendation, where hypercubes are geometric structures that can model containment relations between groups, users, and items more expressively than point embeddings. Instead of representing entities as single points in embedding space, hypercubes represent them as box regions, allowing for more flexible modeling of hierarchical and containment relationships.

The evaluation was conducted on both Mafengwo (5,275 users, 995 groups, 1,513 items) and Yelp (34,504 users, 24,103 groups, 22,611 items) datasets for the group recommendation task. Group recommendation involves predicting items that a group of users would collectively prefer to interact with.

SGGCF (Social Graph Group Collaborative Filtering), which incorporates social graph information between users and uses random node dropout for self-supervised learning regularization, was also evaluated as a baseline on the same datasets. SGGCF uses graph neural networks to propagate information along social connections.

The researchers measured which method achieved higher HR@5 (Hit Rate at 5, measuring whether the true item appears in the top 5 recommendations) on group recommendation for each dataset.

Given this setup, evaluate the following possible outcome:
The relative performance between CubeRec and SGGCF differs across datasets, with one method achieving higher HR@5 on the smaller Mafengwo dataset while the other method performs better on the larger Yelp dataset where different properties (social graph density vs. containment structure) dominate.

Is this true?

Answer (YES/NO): NO